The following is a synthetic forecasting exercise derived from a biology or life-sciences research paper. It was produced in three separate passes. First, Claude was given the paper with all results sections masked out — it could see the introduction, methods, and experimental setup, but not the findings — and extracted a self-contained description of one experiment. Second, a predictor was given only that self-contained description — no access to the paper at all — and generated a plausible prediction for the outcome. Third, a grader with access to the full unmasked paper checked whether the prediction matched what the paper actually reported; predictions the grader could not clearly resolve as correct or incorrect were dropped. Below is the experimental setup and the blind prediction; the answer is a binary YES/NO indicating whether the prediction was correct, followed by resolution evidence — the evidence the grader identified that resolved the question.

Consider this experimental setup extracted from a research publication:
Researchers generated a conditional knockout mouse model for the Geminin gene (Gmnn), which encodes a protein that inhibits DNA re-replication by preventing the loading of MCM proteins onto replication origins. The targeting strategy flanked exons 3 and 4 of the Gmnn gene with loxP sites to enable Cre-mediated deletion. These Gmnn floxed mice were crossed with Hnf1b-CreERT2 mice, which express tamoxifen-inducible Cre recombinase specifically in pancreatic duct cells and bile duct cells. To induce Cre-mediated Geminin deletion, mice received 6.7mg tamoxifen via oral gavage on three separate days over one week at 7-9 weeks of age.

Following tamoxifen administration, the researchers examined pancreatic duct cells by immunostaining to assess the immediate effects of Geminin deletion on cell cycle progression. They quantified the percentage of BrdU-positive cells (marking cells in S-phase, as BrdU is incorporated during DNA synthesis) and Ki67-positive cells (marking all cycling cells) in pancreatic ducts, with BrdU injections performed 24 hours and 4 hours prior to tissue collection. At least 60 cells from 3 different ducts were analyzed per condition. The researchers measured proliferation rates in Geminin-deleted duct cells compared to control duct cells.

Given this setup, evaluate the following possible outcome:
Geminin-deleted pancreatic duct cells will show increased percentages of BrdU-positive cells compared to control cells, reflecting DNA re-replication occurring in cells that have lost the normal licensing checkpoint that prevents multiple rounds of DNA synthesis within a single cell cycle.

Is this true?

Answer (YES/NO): NO